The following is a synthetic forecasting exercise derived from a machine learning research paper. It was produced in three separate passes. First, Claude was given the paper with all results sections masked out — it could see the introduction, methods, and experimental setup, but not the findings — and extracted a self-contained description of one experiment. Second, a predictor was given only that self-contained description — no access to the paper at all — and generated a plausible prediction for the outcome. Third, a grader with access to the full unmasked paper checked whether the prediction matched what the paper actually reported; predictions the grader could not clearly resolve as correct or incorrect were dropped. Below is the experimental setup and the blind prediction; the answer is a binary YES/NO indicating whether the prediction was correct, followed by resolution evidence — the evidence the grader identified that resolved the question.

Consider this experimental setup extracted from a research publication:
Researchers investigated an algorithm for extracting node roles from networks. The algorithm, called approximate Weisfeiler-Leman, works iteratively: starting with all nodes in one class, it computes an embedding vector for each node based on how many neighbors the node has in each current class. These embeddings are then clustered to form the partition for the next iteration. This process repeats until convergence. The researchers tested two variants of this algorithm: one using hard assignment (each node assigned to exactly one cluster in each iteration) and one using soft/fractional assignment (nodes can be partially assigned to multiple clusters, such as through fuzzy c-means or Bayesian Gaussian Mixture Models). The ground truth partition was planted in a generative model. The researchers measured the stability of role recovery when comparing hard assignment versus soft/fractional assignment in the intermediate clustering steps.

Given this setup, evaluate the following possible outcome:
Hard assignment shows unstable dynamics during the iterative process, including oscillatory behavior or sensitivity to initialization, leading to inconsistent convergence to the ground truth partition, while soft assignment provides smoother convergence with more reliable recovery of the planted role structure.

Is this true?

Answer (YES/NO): NO